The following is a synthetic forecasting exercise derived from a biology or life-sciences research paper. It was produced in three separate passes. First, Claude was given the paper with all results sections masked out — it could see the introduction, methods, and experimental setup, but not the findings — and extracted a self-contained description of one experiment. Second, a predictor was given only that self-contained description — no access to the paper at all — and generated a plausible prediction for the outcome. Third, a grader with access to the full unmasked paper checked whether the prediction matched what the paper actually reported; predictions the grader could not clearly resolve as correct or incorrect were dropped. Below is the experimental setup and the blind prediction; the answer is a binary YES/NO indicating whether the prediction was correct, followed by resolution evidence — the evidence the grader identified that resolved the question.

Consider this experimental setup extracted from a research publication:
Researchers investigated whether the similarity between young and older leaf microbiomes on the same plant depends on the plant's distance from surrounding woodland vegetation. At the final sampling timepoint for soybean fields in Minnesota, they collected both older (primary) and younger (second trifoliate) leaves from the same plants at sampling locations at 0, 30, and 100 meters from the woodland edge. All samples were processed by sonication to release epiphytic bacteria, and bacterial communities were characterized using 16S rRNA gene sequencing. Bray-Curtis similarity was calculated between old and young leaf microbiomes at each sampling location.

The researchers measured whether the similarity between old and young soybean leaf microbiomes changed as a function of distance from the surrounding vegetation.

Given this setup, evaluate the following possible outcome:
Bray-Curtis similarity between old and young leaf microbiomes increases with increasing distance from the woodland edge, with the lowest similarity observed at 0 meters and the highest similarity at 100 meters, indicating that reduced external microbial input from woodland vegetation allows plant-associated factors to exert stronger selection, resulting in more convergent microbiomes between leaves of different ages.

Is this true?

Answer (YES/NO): YES